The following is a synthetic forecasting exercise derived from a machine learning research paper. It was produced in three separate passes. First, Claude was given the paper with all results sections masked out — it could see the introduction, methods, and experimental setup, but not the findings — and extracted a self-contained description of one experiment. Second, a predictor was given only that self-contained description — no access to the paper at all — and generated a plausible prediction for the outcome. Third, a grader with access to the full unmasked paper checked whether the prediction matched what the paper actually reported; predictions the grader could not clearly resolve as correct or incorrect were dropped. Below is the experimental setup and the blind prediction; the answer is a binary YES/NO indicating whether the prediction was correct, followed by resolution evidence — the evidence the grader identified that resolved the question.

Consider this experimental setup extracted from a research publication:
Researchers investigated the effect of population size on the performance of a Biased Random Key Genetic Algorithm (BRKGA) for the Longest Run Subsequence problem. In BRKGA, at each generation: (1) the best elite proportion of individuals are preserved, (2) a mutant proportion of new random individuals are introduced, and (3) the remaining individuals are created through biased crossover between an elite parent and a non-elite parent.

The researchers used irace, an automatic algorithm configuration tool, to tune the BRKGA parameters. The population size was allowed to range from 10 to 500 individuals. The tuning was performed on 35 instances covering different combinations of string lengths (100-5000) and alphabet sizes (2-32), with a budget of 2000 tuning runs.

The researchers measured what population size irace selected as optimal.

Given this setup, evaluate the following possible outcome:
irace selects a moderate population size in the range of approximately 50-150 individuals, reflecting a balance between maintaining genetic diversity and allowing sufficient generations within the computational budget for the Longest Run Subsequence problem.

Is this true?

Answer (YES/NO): NO